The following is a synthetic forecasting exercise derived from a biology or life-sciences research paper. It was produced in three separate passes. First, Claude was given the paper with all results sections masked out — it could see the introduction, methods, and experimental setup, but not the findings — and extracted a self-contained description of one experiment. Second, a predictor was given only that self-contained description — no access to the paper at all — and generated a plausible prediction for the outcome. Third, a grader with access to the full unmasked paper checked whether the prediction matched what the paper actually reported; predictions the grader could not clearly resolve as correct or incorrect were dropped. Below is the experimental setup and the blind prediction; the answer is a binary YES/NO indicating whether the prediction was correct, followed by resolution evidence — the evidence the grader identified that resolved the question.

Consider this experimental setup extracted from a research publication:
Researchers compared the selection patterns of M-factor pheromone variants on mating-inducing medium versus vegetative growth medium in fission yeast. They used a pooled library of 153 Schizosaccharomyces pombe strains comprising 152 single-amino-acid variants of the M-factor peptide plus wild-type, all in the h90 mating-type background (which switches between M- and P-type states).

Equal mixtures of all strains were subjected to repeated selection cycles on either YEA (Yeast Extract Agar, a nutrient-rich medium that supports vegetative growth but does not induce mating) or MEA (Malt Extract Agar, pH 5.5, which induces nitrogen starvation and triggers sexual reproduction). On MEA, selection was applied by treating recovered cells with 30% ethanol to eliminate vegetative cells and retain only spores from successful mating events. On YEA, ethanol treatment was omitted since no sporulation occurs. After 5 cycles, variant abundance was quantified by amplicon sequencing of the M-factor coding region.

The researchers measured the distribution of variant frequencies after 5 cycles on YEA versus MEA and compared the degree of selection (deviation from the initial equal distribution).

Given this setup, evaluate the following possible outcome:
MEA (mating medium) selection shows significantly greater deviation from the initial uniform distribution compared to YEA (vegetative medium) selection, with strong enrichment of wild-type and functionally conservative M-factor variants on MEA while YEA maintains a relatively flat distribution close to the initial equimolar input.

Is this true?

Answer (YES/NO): NO